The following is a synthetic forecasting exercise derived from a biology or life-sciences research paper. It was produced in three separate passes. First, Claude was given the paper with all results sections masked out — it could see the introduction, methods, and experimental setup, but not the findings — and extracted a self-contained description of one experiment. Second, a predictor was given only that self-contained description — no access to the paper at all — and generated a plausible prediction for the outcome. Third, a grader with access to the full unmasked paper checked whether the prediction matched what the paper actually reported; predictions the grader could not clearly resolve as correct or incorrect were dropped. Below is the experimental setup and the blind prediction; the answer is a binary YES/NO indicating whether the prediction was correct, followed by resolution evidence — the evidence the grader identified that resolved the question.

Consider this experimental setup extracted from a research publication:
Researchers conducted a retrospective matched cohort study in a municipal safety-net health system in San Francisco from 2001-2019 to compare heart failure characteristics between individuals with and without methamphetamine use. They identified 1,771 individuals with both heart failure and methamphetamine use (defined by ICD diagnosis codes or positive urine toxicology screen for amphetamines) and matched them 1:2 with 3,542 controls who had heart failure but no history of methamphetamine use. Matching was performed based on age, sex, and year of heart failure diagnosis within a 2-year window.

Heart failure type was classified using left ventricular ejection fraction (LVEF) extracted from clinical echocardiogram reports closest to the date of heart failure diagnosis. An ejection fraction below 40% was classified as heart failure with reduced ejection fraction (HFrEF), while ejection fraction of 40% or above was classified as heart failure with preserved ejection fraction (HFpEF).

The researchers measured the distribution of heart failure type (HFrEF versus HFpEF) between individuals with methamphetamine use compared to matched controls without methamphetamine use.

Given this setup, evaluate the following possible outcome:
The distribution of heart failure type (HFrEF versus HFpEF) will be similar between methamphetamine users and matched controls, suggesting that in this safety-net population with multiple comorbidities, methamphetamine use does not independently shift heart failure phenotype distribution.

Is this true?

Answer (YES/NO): NO